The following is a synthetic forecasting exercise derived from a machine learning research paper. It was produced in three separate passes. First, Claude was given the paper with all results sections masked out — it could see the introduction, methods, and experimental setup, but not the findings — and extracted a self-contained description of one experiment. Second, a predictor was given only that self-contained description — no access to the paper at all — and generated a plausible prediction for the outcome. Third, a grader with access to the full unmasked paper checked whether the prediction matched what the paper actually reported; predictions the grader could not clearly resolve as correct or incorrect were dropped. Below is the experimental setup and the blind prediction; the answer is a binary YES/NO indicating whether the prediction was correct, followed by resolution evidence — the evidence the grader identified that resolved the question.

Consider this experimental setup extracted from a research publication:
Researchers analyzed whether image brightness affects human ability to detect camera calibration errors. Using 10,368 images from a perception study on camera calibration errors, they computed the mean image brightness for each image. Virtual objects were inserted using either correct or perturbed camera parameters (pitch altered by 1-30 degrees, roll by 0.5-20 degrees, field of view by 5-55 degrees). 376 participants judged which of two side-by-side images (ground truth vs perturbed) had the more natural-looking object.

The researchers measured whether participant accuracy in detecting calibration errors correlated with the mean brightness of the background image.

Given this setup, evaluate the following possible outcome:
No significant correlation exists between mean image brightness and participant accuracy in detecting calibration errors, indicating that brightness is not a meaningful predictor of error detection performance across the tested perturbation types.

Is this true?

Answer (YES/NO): YES